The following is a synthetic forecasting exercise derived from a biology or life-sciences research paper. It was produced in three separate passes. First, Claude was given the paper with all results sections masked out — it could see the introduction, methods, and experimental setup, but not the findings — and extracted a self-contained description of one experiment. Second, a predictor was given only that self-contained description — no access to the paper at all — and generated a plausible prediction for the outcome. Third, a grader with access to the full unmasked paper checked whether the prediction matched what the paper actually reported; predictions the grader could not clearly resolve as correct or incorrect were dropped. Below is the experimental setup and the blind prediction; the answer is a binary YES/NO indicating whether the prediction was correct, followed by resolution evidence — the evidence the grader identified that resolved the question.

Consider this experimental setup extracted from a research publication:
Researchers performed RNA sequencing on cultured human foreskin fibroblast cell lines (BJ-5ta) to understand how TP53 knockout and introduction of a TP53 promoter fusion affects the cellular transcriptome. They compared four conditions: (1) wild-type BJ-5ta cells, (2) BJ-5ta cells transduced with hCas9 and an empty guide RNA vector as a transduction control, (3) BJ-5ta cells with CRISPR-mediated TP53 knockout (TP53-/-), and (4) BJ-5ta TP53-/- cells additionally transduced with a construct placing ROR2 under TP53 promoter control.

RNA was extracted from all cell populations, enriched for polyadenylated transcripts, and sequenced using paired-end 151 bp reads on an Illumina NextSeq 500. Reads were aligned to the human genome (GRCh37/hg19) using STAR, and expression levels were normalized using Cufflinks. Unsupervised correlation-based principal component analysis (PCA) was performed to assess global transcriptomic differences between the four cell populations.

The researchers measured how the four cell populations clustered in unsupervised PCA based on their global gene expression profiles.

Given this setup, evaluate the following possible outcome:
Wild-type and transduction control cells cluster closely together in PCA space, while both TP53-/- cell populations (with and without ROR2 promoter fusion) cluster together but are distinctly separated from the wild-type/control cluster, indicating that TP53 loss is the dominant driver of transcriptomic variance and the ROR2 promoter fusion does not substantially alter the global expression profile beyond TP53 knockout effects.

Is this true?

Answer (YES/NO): NO